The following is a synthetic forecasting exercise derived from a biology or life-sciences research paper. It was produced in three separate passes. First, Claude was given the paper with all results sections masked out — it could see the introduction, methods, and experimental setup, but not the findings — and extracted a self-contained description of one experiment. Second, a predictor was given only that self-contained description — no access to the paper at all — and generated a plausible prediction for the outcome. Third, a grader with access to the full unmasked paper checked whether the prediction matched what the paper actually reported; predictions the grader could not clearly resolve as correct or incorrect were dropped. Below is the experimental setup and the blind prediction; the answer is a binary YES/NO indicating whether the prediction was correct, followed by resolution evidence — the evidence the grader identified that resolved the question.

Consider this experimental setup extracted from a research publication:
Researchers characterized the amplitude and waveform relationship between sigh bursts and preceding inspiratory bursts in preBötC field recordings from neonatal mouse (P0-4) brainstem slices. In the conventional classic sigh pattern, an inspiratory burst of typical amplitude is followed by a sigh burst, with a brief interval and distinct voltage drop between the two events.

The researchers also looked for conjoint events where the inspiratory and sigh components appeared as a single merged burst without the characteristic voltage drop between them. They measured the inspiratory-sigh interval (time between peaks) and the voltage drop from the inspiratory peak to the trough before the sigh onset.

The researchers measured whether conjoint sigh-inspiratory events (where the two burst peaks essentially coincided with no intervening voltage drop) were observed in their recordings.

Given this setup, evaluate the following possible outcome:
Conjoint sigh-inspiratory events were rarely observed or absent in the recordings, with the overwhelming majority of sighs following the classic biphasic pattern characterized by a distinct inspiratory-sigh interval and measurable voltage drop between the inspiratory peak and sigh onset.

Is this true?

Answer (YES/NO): NO